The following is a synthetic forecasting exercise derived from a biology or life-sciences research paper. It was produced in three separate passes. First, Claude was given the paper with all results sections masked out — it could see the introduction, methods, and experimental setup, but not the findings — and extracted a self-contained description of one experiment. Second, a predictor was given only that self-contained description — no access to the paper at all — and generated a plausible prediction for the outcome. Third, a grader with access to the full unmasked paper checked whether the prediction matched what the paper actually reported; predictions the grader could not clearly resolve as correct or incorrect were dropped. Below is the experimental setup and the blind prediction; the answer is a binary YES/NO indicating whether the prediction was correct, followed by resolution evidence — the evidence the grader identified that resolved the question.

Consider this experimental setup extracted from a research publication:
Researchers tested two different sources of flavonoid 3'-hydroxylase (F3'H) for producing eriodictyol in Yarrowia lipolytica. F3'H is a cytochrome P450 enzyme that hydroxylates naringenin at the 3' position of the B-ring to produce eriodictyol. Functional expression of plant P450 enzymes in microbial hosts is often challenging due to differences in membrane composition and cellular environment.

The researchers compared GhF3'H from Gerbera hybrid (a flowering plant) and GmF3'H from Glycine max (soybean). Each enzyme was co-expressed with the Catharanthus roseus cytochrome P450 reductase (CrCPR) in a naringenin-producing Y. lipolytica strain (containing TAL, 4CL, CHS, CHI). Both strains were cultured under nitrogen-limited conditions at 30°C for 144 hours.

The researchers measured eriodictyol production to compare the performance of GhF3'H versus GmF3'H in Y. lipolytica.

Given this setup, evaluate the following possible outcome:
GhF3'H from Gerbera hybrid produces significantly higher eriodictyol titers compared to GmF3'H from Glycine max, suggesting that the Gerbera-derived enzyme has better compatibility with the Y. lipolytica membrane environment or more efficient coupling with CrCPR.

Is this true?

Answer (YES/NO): NO